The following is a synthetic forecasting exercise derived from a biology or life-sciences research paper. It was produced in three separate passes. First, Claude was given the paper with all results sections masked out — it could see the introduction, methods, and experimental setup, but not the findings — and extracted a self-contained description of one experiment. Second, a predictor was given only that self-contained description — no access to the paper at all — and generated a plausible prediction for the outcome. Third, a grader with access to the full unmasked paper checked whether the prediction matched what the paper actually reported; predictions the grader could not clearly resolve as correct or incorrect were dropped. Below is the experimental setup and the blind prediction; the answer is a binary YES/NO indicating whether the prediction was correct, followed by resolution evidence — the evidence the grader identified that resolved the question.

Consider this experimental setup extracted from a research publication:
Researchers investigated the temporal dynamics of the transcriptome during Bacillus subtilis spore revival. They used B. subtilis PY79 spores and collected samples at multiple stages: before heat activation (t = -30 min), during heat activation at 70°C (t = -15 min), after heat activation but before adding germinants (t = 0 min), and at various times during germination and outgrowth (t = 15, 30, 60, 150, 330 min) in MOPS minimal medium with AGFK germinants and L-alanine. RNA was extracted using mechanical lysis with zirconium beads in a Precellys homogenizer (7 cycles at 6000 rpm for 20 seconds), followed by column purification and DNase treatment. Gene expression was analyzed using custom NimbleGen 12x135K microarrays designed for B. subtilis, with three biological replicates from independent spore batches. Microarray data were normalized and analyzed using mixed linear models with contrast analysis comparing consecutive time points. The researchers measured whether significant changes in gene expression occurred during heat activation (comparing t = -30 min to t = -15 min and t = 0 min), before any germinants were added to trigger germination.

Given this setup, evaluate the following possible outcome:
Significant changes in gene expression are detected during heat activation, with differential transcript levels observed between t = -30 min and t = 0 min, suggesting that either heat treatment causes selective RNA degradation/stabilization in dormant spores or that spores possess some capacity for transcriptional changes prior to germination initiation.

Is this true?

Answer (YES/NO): NO